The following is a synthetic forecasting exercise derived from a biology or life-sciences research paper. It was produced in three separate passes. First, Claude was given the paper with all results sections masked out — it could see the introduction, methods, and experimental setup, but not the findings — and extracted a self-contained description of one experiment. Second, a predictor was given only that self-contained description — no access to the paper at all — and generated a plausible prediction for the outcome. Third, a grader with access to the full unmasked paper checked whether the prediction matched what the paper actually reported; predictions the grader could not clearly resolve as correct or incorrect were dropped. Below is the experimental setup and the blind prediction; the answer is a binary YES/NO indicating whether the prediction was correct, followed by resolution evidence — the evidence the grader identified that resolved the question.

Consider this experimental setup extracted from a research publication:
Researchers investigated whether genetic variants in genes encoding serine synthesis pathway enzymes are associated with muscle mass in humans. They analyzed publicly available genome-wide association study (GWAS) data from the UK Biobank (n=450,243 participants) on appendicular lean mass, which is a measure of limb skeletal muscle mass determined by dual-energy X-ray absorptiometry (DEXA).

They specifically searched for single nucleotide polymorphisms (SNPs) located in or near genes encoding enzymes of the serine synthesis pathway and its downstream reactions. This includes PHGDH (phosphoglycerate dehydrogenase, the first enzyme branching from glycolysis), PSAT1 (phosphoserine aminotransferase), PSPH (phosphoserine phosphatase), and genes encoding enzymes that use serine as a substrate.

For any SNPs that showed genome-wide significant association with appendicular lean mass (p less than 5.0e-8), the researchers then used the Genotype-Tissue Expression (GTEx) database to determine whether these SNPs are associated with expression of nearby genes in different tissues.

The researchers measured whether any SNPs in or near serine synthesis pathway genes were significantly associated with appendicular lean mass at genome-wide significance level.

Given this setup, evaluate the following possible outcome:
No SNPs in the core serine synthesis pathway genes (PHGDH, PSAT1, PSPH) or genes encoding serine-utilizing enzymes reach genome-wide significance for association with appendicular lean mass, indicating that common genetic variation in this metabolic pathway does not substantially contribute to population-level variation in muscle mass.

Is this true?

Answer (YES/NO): NO